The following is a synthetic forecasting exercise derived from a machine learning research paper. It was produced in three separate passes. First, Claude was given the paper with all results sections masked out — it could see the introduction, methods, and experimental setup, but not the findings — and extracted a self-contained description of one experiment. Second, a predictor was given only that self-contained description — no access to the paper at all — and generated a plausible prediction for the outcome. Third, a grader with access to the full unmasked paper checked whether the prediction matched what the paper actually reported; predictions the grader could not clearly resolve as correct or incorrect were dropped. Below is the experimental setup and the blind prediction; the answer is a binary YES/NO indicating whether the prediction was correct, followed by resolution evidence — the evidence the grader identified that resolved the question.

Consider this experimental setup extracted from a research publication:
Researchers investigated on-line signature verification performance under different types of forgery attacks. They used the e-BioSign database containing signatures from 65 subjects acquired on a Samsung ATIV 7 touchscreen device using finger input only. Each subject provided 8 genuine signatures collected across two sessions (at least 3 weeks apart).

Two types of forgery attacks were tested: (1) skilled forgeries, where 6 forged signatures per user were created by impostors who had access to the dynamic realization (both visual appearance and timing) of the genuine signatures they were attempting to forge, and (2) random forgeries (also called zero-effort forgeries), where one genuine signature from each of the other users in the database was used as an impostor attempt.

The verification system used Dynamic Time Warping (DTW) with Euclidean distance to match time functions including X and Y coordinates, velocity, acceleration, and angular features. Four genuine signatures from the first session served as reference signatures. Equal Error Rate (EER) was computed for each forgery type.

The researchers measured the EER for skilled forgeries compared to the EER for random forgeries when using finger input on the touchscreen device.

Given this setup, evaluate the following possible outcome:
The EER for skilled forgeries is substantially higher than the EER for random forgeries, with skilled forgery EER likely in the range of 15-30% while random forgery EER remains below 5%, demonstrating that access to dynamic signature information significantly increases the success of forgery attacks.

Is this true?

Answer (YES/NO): NO